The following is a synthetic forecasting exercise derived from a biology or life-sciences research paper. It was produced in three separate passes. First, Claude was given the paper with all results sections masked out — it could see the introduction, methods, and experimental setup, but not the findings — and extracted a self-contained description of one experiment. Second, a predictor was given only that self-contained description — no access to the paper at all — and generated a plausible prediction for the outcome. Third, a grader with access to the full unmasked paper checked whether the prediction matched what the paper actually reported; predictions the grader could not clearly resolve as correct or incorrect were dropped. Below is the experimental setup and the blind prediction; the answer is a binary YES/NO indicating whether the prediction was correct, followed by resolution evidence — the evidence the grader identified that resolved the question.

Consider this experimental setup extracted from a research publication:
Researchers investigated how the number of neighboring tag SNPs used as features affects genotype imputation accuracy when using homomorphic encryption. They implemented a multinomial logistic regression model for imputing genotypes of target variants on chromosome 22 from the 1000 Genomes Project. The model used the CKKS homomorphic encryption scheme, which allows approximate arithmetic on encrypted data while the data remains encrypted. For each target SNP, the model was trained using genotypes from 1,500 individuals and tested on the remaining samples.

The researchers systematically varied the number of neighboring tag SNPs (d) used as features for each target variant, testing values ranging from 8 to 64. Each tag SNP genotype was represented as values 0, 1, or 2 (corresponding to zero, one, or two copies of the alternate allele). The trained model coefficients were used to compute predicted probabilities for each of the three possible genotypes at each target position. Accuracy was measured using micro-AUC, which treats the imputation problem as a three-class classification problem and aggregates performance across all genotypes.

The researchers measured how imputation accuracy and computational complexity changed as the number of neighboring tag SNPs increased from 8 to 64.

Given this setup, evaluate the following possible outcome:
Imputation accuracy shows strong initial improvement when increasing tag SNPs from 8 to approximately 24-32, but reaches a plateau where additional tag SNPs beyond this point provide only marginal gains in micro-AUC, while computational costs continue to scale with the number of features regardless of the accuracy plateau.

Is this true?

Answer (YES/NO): NO